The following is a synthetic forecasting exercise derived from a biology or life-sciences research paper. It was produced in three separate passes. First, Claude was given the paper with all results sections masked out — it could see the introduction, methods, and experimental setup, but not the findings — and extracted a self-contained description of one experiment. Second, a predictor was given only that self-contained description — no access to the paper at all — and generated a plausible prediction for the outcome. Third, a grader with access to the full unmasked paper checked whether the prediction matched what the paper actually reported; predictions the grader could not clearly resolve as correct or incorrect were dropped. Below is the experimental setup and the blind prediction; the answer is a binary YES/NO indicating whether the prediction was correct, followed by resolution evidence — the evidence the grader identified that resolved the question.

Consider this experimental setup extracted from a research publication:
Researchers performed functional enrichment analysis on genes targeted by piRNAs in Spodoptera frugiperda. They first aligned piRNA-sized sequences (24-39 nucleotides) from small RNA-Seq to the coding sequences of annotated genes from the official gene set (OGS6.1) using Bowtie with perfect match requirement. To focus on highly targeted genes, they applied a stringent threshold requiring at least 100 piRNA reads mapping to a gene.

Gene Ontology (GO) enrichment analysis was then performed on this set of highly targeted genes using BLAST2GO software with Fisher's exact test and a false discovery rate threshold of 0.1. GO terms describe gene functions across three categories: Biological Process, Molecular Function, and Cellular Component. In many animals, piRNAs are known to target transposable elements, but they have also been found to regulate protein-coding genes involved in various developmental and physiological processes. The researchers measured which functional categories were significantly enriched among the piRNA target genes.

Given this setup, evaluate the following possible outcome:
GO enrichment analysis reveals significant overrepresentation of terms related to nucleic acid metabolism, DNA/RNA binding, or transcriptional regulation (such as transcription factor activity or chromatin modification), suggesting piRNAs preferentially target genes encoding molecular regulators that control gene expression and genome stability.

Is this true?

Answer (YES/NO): NO